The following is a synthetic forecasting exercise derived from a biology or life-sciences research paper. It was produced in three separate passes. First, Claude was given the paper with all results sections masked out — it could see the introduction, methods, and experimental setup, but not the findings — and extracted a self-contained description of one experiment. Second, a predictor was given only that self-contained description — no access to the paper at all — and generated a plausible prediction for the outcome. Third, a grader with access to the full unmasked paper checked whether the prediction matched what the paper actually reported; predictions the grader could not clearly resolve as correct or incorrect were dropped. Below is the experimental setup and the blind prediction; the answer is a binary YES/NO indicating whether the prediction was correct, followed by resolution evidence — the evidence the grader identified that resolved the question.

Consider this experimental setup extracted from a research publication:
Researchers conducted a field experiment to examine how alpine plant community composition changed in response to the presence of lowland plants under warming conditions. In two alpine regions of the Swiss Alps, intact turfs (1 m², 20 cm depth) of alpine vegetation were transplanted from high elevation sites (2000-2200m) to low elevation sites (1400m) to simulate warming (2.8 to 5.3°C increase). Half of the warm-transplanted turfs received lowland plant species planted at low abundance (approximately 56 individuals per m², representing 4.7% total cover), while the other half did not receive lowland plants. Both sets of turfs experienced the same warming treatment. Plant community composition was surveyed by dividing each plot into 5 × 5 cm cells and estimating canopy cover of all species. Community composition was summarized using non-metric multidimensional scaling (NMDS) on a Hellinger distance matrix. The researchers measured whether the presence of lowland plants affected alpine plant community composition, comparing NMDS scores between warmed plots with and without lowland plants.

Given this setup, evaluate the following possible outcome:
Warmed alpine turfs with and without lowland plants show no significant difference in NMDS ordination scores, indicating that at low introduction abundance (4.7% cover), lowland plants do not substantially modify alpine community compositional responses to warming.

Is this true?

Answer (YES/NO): YES